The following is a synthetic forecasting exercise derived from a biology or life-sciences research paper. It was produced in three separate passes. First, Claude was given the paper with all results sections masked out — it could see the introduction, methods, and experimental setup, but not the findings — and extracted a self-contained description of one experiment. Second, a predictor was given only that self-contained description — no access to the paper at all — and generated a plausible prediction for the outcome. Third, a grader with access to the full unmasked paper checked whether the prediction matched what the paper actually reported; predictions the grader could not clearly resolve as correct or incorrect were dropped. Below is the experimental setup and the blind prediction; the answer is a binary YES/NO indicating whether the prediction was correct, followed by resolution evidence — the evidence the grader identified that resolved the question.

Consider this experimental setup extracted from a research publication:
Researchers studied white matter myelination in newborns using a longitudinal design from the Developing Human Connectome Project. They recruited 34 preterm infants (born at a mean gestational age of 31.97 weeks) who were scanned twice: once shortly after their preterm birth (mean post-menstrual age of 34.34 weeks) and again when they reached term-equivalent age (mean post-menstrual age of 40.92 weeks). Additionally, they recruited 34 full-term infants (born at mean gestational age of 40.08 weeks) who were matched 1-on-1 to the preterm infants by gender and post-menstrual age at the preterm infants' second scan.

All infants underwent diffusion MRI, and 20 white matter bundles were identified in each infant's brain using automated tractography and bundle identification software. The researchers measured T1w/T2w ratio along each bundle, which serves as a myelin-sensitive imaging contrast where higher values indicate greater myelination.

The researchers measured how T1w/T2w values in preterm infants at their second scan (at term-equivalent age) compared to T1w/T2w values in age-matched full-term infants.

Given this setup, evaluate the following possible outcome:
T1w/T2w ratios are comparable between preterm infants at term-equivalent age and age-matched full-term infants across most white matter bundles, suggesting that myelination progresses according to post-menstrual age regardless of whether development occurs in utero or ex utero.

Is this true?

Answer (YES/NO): NO